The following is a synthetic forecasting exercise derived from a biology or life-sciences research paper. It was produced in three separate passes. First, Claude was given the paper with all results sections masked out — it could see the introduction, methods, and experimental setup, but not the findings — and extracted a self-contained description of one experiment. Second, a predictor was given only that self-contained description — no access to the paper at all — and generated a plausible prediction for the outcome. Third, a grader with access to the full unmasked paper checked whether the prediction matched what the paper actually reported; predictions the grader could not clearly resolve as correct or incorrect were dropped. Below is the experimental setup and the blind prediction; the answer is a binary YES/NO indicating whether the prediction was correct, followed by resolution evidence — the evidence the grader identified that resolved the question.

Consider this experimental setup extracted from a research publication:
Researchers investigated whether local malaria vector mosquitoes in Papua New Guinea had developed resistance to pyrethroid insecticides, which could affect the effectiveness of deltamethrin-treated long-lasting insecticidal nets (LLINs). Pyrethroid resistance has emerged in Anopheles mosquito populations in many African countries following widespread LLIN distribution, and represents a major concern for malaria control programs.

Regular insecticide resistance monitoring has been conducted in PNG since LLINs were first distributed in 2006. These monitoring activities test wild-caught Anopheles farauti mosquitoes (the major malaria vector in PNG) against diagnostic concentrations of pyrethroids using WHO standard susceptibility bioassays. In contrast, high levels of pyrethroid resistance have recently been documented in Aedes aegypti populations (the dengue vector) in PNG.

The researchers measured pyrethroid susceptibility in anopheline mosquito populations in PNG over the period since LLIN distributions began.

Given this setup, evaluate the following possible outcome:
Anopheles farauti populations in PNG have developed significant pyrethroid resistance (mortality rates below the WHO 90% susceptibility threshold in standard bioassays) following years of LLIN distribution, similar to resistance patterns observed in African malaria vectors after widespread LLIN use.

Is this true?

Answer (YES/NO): NO